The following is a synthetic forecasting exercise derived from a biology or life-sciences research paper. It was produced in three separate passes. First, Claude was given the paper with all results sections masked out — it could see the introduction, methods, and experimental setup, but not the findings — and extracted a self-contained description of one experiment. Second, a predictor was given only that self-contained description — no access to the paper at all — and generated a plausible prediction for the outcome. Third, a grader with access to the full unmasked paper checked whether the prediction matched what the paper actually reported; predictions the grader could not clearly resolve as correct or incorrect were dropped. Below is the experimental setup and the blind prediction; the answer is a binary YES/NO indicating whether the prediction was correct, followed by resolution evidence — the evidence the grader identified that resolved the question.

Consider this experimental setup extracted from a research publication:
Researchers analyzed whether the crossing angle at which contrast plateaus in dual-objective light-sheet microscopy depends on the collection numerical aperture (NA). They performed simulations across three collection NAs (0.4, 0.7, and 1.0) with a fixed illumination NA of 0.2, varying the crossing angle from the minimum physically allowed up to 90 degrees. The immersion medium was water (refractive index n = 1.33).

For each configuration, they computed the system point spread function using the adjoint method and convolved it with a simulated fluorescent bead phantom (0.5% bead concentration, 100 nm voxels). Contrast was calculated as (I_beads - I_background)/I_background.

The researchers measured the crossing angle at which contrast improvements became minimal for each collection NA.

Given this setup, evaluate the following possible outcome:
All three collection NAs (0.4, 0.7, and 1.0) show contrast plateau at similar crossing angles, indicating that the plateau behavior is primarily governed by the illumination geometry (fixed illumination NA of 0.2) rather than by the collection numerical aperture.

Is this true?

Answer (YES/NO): YES